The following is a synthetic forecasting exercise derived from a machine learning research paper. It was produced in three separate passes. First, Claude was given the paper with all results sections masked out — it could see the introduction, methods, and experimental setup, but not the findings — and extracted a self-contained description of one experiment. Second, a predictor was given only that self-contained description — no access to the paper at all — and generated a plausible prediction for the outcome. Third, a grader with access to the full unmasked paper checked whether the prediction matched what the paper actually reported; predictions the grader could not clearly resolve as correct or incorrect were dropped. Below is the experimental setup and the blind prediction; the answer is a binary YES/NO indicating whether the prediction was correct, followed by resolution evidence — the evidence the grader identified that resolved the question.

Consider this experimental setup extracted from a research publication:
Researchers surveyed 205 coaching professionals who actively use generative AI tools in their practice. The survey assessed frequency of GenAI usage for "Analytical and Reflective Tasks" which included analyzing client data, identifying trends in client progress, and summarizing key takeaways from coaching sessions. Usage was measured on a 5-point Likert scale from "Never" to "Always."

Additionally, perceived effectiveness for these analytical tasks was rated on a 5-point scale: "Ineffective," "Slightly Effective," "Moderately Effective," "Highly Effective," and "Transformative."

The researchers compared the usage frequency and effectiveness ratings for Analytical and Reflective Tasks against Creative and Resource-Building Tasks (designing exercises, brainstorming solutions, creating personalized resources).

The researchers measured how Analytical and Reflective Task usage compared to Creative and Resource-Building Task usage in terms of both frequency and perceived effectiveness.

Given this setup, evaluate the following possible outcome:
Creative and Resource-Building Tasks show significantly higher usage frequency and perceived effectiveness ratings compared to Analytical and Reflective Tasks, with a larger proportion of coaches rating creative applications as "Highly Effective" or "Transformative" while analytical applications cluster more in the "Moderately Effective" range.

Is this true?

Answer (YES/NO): NO